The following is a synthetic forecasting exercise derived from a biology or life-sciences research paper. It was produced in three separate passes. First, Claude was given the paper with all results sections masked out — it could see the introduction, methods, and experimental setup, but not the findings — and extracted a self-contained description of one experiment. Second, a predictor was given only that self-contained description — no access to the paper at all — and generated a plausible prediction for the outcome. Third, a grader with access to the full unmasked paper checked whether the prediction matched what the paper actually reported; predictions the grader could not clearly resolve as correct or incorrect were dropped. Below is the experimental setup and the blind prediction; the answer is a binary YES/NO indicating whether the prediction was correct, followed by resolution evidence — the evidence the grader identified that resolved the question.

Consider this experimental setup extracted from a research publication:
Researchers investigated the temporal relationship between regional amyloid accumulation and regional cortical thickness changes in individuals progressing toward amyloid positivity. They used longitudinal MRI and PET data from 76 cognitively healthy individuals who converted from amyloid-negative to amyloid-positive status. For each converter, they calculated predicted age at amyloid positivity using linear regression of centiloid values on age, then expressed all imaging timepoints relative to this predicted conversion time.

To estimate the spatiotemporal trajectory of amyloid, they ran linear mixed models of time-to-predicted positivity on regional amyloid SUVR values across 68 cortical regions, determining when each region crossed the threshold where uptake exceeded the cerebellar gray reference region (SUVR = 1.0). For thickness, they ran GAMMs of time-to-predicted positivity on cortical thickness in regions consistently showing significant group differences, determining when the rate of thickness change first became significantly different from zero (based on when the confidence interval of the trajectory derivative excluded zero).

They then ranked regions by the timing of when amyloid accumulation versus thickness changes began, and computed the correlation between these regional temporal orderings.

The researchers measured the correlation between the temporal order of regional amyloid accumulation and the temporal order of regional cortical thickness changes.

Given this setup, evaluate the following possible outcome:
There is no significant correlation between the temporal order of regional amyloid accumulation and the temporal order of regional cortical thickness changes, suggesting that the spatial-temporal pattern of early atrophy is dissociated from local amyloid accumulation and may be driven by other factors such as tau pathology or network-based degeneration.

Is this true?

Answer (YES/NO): NO